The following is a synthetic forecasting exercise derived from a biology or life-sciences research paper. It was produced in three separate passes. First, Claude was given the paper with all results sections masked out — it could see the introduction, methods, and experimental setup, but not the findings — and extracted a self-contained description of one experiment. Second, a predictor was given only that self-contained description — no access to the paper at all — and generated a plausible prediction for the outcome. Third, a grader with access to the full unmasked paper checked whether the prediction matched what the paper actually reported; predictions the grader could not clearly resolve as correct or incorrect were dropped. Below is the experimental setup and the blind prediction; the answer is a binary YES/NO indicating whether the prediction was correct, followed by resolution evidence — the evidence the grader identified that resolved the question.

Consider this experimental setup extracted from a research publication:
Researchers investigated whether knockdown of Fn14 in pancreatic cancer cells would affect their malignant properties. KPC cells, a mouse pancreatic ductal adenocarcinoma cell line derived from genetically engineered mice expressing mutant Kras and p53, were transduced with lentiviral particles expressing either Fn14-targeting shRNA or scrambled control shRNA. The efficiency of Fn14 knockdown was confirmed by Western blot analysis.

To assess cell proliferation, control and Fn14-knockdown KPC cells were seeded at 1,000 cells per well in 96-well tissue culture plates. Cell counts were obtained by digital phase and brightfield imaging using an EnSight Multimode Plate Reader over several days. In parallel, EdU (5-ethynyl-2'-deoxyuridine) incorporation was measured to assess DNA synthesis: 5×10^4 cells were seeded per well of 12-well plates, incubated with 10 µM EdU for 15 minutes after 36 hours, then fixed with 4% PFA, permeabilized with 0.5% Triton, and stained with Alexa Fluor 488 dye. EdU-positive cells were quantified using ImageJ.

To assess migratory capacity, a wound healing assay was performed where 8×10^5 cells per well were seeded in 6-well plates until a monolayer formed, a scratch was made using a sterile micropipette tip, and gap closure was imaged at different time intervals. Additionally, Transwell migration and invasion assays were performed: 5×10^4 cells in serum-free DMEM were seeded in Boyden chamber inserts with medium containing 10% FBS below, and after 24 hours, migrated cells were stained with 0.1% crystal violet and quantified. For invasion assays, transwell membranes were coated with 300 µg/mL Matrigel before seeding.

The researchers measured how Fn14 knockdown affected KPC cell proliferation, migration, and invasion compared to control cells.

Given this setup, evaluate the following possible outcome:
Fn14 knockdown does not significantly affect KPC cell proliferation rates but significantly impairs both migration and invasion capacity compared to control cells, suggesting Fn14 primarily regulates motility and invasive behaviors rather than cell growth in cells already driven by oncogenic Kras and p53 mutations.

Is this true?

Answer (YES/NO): NO